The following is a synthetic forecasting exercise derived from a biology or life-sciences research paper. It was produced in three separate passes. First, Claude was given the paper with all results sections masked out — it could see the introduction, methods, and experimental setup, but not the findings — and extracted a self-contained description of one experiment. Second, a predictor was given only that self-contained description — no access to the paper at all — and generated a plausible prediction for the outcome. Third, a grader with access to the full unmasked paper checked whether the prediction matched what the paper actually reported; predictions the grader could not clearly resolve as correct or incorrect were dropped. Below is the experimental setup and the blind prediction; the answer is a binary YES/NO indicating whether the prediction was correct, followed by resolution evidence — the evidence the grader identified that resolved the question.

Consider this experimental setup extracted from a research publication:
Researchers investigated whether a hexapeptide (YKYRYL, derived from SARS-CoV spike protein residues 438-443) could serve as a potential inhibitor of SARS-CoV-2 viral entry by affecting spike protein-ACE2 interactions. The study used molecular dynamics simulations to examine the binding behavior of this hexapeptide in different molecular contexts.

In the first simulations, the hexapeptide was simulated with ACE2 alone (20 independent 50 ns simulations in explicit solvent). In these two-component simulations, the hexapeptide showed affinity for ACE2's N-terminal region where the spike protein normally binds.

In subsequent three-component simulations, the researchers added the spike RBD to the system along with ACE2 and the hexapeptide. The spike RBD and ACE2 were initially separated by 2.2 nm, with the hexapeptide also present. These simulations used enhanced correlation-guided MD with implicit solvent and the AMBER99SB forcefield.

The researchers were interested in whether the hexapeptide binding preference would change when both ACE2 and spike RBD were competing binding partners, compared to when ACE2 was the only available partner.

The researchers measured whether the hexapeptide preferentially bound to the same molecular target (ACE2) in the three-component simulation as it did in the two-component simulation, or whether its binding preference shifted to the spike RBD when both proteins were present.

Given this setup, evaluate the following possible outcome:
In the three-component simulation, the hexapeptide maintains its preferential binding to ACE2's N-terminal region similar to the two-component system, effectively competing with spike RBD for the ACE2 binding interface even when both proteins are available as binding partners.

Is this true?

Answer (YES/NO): NO